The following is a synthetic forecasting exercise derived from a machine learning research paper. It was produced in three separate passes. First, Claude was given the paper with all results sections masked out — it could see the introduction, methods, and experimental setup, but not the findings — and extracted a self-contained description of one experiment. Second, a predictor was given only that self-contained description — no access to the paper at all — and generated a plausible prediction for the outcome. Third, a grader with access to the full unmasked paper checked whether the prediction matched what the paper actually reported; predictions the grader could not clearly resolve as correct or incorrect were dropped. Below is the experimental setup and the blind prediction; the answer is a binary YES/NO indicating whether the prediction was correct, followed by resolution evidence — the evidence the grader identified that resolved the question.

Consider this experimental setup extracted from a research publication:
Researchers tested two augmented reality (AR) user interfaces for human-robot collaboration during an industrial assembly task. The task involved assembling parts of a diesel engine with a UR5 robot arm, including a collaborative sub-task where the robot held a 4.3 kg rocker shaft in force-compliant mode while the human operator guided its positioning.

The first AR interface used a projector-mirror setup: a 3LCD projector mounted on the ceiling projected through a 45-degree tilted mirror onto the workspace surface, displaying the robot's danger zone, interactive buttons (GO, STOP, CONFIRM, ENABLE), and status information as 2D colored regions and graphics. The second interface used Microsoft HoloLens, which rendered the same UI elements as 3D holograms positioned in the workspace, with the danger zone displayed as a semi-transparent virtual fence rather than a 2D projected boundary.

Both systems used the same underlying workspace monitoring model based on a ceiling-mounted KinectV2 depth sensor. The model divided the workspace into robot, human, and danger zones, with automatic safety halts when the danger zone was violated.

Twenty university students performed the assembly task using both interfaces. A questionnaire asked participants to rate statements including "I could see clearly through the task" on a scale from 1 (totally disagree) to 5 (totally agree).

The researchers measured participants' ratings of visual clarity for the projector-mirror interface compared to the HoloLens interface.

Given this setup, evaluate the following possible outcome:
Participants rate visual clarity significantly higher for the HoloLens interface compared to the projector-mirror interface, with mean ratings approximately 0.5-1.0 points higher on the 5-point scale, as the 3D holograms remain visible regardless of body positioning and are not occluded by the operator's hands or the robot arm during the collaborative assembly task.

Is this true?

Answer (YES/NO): NO